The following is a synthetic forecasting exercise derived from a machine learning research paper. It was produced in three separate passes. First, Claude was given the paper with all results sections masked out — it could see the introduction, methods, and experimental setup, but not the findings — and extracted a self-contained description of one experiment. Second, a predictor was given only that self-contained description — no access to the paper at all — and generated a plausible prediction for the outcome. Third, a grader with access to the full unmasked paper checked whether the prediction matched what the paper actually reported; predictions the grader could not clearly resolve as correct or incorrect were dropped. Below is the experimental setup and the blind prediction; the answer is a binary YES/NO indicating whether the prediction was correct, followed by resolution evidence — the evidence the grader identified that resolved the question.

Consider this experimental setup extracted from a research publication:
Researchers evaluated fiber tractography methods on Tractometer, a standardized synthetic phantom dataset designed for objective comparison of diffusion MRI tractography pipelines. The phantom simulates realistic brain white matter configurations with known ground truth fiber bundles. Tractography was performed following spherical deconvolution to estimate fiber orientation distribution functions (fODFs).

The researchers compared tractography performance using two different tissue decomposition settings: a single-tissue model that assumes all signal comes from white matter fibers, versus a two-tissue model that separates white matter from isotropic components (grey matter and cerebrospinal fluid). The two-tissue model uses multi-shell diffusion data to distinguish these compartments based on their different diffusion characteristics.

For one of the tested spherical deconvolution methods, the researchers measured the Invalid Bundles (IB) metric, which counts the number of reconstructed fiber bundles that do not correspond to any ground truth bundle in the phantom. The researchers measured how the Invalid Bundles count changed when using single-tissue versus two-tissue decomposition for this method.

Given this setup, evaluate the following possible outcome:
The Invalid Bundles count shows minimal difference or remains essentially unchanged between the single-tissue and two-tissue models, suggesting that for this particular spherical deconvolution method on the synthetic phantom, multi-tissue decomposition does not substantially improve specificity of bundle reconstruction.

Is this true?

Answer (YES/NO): NO